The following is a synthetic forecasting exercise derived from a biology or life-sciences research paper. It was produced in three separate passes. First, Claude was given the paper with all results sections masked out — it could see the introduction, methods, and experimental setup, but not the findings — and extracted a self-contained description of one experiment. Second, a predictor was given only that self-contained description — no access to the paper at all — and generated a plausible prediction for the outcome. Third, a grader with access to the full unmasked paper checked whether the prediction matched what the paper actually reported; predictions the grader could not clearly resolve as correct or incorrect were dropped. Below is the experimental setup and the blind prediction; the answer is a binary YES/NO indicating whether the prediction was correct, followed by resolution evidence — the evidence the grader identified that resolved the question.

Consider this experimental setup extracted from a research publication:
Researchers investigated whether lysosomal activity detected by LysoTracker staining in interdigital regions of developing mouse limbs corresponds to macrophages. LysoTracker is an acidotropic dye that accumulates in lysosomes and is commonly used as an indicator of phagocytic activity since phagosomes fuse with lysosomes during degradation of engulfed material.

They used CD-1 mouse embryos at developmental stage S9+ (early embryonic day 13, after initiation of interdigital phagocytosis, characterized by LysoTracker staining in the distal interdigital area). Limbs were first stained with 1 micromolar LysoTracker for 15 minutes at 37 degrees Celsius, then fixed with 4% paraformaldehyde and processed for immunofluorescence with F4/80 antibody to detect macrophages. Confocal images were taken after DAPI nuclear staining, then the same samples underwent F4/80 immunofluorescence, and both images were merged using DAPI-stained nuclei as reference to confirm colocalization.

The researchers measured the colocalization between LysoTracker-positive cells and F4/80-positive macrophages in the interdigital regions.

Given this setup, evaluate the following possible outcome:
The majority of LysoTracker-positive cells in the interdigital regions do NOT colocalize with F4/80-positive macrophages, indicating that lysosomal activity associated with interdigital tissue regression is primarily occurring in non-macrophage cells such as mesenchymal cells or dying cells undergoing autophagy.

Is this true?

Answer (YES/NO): NO